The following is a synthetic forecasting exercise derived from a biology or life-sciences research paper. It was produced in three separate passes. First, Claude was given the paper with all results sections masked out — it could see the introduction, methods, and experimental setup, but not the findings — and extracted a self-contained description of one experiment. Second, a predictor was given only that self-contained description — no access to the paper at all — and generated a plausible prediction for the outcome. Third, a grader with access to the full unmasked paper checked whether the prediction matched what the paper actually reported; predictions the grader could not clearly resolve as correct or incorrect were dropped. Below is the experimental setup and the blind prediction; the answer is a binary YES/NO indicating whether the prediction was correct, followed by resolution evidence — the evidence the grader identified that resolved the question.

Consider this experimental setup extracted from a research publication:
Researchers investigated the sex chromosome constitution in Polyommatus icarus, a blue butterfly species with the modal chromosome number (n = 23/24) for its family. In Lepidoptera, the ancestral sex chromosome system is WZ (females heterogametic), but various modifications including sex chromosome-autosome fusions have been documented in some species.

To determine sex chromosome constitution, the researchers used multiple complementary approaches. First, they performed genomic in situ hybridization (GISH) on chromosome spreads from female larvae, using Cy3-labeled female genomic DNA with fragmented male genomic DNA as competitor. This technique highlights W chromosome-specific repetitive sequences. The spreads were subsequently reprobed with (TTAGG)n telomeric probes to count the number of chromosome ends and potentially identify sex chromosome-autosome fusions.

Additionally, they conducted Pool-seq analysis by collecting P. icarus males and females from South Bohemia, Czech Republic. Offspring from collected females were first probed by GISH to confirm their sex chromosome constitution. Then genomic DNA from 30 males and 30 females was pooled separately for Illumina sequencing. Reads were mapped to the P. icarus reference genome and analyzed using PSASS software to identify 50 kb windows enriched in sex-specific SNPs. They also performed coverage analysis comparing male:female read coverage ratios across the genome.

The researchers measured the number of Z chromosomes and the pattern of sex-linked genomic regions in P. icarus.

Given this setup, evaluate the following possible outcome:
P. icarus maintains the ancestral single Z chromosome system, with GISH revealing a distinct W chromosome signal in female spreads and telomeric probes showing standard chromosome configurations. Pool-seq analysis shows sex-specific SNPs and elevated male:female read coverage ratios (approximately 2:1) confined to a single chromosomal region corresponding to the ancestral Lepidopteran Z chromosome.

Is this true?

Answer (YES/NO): NO